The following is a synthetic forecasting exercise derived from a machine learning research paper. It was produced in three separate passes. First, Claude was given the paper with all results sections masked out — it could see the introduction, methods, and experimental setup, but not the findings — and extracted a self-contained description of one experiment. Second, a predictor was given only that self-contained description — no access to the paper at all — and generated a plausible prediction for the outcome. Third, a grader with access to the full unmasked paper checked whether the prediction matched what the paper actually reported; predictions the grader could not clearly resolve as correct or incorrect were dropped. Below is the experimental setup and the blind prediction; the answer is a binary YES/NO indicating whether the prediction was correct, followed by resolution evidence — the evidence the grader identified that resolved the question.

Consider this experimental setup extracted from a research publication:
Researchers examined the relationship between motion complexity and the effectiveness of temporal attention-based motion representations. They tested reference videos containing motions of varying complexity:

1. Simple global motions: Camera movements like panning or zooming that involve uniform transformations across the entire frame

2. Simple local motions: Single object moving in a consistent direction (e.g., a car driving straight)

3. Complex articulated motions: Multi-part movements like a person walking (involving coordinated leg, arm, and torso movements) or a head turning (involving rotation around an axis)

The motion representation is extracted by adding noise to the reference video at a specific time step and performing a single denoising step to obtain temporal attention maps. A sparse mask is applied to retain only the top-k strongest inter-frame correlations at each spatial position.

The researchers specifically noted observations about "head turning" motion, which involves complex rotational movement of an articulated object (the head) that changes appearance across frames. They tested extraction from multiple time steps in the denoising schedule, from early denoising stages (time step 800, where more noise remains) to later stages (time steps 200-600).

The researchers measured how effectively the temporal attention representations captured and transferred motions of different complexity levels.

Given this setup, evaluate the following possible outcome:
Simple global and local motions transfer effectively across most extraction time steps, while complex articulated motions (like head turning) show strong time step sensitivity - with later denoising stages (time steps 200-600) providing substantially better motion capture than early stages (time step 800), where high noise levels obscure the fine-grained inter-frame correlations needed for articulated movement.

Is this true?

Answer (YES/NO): NO